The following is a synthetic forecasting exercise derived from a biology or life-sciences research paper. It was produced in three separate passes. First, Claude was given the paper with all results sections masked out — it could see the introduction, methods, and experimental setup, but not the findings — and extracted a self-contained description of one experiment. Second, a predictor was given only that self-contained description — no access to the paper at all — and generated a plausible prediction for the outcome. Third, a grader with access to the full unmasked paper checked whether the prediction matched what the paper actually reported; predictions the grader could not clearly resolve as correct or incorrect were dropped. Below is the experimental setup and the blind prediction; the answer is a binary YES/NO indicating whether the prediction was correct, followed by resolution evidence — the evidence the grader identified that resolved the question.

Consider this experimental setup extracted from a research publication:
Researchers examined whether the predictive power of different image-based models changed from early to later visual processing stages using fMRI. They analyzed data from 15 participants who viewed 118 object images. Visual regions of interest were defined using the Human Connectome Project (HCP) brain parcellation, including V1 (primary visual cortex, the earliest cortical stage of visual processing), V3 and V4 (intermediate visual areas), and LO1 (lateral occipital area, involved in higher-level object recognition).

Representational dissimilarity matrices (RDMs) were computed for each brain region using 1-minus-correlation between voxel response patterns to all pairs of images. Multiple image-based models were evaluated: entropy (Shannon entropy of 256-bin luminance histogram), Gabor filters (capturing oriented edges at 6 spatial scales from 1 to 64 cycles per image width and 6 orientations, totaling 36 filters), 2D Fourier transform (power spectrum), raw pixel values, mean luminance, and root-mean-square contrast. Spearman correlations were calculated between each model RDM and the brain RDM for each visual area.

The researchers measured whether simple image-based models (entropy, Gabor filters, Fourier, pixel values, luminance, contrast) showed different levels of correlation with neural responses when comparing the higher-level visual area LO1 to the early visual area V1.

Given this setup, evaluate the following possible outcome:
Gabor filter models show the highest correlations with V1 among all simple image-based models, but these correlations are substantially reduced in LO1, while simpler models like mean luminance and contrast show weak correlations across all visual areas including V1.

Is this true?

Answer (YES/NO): NO